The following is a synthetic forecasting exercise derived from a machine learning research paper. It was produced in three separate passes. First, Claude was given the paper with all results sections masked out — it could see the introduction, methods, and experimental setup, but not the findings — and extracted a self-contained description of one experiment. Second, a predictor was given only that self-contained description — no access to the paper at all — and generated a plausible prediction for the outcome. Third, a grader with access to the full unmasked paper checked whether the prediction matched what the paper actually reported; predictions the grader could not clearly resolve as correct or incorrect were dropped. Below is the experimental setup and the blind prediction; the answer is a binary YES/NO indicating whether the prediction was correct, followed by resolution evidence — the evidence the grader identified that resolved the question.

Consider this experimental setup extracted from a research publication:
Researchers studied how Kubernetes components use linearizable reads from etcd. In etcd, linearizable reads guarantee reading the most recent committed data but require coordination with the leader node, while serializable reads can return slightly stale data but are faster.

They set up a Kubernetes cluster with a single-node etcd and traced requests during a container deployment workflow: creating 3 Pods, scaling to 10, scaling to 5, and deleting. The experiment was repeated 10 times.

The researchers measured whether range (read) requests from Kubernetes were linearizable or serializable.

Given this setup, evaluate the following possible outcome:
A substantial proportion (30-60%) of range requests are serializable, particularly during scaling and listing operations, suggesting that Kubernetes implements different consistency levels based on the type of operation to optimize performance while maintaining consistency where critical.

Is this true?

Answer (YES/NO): NO